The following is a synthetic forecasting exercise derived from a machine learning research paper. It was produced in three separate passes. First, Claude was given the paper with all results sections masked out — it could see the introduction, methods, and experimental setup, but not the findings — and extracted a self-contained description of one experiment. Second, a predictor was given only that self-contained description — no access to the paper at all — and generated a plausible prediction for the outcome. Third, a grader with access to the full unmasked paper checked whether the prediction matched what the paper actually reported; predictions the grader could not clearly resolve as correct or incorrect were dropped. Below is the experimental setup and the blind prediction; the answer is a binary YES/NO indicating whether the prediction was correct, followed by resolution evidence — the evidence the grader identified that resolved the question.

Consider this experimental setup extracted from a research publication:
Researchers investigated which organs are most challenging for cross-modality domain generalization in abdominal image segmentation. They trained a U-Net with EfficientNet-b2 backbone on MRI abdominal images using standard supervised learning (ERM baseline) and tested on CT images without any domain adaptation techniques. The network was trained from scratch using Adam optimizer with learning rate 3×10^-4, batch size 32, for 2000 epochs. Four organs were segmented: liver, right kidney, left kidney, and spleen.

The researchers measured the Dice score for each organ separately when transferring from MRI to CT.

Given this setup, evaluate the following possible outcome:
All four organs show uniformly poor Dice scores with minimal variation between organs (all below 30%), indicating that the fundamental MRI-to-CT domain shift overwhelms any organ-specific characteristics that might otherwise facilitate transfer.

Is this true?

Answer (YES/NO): NO